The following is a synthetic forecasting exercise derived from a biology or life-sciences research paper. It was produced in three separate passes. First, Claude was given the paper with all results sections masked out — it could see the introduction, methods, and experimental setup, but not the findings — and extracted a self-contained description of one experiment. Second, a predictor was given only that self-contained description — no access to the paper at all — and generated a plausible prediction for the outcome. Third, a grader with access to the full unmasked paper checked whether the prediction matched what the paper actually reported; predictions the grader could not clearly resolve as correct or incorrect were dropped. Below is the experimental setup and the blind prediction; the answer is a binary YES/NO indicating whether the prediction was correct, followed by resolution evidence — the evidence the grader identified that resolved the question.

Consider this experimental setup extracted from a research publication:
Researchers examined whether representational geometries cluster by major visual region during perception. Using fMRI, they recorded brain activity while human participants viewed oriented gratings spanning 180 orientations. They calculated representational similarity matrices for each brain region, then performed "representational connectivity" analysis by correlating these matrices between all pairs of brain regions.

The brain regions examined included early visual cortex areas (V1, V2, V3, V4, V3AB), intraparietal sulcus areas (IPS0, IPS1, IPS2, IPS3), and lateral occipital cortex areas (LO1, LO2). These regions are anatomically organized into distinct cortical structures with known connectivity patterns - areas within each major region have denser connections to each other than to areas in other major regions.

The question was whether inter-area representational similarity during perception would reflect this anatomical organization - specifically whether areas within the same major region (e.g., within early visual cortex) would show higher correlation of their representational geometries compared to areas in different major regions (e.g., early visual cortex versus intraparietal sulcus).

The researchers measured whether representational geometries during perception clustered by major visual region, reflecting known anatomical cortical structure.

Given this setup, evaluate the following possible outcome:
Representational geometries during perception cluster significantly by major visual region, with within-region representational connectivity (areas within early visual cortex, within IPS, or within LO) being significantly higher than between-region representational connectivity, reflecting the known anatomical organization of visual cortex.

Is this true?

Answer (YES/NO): YES